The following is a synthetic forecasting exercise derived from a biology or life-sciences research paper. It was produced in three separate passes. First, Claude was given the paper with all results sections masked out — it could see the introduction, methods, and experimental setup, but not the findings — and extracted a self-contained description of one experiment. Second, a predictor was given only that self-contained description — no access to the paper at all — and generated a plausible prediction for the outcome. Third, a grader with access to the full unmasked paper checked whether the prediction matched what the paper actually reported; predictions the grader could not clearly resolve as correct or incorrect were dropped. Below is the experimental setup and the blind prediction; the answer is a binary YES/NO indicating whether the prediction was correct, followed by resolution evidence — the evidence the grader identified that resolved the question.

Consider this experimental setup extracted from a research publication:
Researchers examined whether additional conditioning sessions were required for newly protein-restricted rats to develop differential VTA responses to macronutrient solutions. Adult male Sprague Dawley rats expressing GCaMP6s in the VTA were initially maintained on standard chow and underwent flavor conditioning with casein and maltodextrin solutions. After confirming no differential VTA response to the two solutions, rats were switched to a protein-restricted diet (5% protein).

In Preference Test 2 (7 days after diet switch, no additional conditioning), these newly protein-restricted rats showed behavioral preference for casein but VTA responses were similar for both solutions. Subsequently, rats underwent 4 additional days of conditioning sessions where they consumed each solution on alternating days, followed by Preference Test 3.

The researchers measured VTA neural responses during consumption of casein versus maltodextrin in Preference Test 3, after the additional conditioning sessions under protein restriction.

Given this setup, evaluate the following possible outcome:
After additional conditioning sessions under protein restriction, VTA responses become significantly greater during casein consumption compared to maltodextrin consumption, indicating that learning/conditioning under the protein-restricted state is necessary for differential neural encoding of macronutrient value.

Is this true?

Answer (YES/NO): NO